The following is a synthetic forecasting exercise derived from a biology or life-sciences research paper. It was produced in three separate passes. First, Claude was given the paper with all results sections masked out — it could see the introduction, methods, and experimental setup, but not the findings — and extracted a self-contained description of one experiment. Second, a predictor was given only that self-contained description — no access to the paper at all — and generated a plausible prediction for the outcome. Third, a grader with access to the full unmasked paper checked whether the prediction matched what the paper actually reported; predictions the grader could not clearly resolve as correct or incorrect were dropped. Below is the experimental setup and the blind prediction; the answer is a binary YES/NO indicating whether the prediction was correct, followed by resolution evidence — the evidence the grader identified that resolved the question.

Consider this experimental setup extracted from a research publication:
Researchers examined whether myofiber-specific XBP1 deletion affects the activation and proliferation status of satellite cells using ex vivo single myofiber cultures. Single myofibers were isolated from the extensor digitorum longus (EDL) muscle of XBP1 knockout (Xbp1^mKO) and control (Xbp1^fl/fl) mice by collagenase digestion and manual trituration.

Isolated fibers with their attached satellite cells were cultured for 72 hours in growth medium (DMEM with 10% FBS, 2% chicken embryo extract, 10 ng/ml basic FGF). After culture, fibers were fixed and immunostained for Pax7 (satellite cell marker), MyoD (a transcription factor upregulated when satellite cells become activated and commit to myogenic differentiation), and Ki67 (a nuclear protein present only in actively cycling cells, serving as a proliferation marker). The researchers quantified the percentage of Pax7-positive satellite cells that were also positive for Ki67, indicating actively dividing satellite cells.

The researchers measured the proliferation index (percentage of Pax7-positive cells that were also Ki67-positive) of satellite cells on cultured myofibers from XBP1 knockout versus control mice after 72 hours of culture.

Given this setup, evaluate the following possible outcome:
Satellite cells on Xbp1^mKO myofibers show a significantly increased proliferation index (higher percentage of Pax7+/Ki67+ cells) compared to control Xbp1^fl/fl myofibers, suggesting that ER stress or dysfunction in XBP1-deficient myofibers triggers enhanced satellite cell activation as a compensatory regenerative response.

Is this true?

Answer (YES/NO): NO